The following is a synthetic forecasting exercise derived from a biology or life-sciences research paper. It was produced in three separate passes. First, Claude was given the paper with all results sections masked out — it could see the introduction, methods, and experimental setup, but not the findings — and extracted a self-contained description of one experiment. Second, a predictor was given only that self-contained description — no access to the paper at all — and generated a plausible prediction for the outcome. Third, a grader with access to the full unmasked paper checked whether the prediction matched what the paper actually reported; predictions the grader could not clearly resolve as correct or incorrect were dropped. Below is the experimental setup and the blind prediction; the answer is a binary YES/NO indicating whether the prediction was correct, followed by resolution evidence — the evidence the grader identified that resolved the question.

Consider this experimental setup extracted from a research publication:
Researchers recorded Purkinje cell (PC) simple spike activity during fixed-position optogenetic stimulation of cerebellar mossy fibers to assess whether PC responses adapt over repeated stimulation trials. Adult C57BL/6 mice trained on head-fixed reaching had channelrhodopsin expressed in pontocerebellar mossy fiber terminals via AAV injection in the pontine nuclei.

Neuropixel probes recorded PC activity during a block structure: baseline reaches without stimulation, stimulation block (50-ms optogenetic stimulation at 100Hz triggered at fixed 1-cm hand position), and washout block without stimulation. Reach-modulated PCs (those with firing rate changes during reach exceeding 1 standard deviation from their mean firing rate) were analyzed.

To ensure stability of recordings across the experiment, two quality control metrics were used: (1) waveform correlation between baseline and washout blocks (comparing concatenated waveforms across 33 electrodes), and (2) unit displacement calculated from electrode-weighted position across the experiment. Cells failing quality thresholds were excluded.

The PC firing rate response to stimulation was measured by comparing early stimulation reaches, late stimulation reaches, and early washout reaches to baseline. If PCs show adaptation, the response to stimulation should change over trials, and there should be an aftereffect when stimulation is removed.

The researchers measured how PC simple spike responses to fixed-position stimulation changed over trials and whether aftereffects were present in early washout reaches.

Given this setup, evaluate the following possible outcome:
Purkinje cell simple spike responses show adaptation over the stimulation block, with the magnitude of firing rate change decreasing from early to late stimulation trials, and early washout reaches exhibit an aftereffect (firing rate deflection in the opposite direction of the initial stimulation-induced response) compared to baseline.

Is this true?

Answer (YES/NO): YES